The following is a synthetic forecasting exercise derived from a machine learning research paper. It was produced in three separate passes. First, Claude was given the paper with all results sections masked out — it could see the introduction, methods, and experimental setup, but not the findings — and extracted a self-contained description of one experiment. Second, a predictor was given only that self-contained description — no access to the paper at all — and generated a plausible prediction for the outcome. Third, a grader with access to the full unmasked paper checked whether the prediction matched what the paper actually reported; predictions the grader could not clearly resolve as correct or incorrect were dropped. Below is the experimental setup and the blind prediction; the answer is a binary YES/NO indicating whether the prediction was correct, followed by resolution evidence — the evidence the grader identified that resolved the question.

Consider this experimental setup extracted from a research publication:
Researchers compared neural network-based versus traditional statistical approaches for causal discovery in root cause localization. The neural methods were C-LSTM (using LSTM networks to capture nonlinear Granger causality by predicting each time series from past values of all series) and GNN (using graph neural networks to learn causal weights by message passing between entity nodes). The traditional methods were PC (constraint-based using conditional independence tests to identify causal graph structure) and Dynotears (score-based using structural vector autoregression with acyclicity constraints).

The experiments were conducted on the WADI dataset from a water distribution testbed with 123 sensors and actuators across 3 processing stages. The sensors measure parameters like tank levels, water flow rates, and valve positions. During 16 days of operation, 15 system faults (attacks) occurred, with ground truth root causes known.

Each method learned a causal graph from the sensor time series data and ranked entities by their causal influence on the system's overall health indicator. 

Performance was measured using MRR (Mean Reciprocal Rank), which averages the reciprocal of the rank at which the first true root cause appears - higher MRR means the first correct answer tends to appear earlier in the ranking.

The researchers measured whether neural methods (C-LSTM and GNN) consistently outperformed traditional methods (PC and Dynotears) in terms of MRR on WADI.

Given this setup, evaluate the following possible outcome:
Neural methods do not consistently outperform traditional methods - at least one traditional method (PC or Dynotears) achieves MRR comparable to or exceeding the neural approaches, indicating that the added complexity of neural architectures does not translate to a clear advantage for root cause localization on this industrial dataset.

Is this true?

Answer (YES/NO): YES